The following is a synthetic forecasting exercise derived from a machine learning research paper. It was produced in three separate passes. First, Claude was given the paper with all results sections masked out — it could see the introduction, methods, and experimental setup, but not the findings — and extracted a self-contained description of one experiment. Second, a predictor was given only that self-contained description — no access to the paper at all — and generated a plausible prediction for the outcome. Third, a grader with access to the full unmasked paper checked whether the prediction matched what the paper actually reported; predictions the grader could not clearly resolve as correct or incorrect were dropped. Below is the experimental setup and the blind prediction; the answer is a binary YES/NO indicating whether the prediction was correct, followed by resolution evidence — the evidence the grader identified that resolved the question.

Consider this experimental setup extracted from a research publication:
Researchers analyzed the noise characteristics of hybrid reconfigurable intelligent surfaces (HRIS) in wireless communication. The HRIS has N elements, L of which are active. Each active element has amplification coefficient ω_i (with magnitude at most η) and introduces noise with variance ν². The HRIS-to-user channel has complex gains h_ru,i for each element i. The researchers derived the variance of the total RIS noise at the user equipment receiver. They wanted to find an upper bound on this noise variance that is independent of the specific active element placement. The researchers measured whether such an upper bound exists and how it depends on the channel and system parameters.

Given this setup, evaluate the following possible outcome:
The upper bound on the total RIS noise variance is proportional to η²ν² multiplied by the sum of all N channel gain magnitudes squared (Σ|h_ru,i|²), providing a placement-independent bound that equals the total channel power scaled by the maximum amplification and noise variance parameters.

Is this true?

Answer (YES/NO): NO